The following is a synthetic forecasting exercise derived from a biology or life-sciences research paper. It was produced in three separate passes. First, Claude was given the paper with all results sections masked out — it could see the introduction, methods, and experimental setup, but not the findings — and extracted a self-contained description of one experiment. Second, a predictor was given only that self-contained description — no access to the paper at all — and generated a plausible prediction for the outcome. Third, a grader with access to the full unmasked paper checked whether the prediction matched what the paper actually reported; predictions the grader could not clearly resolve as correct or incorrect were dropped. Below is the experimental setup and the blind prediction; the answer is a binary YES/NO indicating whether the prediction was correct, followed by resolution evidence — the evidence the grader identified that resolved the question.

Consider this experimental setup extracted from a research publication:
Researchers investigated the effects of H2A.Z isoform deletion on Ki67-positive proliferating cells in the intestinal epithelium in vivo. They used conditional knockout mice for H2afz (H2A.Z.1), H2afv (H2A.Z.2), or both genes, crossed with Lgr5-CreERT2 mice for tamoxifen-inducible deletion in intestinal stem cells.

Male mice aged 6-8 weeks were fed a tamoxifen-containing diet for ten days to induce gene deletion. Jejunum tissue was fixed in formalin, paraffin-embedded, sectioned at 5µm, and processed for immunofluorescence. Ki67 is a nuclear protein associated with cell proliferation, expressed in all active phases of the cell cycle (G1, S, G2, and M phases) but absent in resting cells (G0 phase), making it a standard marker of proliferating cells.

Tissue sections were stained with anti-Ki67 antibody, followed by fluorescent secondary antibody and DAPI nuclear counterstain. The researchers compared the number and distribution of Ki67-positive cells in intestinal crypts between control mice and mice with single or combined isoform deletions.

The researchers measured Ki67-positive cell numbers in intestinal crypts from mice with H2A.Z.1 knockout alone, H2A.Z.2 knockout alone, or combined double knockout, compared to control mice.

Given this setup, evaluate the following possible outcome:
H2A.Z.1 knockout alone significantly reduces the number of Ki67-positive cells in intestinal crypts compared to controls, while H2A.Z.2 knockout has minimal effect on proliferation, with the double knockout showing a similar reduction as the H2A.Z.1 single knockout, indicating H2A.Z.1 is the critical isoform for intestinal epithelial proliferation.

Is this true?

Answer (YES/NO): NO